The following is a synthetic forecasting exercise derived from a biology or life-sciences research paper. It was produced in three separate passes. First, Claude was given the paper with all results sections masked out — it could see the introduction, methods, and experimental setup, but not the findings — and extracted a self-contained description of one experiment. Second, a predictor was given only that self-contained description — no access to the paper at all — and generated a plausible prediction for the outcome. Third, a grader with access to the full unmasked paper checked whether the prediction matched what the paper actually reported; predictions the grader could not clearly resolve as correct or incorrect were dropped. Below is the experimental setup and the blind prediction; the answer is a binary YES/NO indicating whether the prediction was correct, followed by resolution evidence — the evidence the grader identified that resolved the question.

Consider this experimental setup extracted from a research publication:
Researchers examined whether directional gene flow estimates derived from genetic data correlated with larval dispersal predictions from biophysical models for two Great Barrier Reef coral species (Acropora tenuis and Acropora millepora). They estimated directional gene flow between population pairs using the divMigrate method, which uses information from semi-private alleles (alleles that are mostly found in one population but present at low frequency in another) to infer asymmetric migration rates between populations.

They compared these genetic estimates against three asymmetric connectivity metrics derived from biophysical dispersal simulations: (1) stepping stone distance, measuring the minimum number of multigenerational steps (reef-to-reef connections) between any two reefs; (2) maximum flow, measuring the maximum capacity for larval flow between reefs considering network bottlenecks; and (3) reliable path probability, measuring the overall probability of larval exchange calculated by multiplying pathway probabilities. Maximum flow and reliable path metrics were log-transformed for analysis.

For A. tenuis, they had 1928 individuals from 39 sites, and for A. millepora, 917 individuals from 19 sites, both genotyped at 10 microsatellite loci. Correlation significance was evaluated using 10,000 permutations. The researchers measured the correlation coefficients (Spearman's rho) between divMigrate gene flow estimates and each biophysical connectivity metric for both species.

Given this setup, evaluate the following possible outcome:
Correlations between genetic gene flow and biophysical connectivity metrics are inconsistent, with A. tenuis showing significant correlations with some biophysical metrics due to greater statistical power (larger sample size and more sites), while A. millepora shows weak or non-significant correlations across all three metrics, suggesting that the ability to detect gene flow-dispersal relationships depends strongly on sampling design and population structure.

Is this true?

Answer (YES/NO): NO